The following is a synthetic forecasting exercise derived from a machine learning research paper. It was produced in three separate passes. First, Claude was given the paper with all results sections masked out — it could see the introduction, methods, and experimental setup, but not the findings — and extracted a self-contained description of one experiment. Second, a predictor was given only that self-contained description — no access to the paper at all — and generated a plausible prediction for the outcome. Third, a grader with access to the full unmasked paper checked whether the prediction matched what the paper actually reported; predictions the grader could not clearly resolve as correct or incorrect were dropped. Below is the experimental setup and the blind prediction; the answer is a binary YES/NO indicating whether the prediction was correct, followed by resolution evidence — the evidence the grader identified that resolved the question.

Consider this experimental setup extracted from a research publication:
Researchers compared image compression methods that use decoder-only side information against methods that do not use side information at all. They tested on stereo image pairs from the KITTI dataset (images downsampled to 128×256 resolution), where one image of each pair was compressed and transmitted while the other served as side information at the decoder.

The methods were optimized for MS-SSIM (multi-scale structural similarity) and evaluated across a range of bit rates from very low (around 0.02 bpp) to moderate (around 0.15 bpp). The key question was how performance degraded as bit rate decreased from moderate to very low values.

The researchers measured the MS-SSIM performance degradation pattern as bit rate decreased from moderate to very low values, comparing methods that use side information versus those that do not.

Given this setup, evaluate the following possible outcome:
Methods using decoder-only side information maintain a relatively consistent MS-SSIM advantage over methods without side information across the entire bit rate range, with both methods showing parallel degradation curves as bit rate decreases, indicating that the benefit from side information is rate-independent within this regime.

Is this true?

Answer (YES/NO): NO